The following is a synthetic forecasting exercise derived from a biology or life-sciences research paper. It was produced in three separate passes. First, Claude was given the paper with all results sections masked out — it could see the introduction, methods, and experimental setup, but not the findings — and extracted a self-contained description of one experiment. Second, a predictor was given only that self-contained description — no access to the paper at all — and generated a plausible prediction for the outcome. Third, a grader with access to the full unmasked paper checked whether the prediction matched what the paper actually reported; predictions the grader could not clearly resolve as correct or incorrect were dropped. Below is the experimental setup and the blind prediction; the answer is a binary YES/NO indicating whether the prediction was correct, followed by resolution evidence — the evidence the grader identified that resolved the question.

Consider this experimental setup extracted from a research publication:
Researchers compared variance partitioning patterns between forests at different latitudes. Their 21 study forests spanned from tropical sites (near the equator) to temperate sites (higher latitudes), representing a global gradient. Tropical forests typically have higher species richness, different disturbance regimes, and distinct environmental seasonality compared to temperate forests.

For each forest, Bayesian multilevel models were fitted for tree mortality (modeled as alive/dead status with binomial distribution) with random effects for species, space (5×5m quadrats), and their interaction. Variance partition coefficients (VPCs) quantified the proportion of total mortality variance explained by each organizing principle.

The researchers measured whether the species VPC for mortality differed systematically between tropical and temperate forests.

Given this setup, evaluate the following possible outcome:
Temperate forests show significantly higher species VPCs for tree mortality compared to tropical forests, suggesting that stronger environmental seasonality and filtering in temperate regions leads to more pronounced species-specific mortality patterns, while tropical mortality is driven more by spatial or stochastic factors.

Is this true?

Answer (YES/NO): NO